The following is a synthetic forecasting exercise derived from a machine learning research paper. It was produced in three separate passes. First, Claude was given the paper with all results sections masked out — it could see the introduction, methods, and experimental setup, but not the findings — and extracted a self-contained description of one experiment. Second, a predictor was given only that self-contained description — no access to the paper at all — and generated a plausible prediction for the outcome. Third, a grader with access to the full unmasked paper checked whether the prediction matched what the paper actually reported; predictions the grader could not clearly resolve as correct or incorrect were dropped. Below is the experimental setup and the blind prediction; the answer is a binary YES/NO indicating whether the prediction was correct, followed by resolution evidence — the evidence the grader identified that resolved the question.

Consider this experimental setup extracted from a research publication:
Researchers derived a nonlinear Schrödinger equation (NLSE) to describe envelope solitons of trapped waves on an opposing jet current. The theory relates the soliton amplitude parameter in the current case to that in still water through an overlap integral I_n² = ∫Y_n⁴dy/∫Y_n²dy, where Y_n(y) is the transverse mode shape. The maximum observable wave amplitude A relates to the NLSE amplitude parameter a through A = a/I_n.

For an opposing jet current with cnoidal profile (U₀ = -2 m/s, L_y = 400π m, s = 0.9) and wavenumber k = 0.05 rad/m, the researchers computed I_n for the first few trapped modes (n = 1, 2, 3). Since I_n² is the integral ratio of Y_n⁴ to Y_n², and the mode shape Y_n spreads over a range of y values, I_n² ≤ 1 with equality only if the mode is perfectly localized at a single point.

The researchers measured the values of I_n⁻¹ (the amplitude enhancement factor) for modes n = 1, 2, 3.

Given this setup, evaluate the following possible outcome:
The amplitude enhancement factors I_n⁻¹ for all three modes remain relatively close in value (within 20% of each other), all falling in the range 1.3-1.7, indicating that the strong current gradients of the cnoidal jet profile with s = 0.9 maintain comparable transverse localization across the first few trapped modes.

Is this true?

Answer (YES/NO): NO